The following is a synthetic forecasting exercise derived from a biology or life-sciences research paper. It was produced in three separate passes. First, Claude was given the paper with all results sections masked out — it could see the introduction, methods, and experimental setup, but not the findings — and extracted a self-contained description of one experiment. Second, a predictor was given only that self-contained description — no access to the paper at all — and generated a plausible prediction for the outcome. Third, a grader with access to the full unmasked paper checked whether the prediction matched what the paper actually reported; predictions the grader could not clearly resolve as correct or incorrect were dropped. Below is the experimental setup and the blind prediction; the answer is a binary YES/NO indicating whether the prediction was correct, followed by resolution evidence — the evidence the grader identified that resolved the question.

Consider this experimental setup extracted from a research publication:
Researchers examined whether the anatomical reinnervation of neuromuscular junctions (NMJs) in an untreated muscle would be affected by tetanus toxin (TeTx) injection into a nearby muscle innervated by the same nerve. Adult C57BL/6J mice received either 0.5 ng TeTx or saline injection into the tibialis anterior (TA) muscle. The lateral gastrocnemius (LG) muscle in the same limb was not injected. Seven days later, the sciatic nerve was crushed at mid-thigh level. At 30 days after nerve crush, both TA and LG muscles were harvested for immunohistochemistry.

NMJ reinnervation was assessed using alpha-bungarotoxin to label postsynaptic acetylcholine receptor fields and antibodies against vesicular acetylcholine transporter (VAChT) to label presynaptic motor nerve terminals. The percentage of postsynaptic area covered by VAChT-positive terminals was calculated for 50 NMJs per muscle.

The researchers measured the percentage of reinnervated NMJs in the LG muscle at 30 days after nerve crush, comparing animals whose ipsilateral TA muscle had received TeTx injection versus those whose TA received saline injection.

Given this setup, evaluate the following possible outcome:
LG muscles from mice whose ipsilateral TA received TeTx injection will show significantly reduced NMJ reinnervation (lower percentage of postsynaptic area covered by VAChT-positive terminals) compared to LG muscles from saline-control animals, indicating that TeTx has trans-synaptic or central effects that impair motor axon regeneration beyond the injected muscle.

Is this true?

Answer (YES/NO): NO